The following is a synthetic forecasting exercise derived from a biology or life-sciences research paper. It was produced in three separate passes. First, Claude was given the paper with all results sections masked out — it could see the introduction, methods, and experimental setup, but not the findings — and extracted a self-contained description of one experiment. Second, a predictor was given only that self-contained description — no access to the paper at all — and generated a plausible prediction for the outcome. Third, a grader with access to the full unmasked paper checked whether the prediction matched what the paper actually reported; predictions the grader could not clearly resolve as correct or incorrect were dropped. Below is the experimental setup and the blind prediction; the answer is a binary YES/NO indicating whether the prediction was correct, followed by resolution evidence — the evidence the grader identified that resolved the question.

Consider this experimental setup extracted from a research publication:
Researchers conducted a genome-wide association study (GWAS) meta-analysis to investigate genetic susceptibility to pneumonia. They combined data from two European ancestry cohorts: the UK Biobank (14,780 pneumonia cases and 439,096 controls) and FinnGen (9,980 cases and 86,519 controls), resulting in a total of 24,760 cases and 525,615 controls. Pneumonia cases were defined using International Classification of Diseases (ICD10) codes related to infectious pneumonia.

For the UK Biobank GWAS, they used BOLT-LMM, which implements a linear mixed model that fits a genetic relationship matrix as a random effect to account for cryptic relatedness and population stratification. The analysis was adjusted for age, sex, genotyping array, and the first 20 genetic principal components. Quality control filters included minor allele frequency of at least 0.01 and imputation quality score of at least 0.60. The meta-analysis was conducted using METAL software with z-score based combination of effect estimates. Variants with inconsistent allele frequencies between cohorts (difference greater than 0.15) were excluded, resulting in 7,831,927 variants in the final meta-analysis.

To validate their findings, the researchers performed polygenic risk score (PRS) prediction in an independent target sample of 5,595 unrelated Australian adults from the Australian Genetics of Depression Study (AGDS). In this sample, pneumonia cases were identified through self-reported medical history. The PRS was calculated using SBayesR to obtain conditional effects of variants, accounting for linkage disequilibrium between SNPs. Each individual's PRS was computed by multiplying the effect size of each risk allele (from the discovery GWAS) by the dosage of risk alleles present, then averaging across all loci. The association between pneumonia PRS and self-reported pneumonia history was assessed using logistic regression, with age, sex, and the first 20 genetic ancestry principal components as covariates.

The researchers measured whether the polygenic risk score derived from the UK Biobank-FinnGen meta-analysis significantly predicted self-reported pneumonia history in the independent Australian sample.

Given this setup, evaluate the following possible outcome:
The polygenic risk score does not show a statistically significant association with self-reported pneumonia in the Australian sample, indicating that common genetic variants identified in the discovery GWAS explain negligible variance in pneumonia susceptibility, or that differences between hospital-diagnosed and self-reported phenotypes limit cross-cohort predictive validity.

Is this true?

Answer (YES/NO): NO